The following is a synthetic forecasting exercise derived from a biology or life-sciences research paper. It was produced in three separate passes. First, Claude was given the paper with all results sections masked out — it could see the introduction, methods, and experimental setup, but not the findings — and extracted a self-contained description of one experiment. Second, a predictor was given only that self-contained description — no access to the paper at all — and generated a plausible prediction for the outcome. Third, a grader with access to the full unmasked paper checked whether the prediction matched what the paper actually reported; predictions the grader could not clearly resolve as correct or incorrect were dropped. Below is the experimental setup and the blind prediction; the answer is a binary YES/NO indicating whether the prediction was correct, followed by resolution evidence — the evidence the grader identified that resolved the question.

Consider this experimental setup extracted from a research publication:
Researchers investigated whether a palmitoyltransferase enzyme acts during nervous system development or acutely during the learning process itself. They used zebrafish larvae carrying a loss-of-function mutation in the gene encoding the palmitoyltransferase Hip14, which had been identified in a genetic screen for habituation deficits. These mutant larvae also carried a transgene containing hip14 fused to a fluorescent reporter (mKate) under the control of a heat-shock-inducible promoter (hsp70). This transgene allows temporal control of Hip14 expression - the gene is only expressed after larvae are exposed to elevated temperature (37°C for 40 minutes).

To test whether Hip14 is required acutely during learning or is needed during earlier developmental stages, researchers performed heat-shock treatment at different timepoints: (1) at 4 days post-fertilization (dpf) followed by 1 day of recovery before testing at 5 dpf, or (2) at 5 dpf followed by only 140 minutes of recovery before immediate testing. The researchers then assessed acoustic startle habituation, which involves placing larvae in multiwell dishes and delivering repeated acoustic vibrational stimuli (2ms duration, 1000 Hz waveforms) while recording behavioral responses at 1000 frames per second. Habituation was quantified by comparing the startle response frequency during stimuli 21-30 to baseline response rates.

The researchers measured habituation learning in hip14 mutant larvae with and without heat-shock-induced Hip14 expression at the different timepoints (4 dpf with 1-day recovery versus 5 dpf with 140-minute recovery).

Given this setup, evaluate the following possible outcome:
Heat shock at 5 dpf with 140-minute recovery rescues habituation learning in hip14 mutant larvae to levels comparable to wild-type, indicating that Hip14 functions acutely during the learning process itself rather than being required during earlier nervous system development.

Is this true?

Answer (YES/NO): YES